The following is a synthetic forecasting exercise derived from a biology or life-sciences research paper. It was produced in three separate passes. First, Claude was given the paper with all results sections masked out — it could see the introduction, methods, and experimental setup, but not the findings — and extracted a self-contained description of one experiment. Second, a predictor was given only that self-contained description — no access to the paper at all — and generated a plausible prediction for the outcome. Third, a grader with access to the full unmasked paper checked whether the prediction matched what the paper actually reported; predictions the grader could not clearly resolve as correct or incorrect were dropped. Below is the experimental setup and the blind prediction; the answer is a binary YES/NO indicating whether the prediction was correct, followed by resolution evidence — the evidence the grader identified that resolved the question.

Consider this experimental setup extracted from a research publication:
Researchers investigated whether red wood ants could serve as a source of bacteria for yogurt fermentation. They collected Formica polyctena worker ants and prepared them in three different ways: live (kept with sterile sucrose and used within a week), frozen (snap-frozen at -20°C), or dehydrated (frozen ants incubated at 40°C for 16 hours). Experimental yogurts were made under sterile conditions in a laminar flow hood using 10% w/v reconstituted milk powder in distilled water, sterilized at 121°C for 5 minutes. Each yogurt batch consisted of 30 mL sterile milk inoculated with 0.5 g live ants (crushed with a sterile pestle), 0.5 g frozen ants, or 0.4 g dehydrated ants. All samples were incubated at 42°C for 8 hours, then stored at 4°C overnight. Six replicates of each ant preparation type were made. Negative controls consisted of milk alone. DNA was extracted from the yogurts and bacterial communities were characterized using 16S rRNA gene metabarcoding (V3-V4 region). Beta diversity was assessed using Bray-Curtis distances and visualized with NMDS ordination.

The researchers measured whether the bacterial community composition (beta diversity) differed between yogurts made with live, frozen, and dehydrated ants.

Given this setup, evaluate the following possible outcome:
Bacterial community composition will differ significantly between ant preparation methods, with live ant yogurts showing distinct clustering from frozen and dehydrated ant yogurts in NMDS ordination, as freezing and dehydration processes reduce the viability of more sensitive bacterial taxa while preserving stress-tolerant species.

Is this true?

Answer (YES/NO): YES